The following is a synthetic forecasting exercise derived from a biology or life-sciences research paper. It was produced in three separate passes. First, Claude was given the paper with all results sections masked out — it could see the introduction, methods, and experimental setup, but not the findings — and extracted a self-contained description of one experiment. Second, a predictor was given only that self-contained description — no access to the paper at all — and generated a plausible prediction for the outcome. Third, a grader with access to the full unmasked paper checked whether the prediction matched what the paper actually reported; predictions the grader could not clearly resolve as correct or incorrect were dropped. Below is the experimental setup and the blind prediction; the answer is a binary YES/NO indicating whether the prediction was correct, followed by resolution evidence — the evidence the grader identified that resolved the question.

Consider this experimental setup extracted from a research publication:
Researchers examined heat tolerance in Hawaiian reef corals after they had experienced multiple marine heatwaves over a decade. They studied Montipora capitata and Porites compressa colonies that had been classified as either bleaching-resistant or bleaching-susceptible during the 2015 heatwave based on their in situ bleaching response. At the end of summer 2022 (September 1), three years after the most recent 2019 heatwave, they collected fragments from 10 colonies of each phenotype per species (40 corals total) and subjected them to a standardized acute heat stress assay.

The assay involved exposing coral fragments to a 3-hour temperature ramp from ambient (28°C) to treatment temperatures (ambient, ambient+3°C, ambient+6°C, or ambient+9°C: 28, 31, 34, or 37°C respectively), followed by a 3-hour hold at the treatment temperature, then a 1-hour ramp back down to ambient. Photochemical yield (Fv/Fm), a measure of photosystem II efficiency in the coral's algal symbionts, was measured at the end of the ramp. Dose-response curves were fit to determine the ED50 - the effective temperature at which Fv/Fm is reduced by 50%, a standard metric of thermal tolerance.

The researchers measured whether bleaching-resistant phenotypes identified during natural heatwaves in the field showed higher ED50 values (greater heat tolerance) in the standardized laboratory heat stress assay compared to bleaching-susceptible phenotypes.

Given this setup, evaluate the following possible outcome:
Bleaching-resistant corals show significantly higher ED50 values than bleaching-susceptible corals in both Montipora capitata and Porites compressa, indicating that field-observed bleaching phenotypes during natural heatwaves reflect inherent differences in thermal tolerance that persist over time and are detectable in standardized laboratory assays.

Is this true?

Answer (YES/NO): NO